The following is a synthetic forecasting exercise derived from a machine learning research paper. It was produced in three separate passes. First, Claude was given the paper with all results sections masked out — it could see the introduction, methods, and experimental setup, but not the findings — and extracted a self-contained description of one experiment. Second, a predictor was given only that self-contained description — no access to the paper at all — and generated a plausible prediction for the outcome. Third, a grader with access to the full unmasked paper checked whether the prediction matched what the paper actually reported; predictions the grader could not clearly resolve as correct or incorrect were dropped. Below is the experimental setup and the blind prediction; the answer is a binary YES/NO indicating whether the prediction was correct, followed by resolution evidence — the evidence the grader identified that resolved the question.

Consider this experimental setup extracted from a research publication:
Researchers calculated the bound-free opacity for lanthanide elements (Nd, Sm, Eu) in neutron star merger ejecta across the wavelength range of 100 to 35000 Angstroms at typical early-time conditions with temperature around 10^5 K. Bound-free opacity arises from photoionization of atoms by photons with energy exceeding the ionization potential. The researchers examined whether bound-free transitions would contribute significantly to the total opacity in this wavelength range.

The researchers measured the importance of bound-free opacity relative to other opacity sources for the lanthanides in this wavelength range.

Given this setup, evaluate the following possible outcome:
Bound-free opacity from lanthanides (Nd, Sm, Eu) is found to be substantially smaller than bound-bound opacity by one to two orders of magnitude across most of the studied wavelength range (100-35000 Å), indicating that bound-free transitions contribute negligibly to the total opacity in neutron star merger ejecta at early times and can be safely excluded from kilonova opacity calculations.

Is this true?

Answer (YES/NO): NO